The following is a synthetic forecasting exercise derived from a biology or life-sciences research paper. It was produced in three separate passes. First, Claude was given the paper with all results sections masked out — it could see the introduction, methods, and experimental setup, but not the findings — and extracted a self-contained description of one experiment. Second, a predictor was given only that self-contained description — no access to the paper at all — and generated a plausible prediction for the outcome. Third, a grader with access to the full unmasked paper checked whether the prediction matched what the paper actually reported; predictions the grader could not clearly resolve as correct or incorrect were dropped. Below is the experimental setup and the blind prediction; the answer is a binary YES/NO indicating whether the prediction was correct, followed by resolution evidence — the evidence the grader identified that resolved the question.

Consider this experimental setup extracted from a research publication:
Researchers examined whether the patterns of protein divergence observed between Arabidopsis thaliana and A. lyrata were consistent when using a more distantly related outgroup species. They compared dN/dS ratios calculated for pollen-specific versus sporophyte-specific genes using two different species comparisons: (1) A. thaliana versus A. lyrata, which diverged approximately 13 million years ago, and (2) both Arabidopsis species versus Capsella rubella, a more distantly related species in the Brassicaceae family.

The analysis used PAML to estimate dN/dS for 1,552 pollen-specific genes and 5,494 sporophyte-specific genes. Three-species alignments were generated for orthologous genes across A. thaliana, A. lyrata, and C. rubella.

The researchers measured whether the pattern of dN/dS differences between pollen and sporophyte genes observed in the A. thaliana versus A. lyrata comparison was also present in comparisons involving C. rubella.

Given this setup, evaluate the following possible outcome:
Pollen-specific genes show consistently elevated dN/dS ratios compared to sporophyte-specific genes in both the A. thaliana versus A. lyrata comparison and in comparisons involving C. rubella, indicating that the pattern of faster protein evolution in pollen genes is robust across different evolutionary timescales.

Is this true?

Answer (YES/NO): YES